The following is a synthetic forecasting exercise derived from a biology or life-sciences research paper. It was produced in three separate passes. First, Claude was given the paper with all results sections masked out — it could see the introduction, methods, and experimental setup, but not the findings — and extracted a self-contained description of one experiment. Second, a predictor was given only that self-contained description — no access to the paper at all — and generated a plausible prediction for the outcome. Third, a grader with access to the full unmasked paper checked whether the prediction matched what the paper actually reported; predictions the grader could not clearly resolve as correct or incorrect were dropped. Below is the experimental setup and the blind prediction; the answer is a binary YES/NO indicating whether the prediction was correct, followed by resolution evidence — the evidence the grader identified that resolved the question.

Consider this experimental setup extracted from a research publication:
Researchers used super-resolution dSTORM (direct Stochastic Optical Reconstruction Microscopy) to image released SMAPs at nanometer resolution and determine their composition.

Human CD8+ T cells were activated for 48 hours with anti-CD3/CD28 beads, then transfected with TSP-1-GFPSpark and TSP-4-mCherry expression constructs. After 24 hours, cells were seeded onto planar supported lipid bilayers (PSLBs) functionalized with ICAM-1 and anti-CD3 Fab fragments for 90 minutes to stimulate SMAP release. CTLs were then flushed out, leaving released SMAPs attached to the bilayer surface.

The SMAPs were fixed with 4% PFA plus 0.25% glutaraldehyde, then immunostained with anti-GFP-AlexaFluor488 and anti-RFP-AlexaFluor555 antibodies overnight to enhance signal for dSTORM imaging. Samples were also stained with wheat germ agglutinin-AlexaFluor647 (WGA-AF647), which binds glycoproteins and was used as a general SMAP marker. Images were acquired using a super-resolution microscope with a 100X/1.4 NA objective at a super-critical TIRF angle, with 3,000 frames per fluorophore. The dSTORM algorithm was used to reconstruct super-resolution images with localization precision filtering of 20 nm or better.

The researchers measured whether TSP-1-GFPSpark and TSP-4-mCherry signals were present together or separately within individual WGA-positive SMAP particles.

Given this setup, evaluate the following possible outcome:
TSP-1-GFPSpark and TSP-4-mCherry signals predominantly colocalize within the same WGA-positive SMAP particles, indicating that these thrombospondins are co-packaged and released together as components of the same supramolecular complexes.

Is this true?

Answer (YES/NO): YES